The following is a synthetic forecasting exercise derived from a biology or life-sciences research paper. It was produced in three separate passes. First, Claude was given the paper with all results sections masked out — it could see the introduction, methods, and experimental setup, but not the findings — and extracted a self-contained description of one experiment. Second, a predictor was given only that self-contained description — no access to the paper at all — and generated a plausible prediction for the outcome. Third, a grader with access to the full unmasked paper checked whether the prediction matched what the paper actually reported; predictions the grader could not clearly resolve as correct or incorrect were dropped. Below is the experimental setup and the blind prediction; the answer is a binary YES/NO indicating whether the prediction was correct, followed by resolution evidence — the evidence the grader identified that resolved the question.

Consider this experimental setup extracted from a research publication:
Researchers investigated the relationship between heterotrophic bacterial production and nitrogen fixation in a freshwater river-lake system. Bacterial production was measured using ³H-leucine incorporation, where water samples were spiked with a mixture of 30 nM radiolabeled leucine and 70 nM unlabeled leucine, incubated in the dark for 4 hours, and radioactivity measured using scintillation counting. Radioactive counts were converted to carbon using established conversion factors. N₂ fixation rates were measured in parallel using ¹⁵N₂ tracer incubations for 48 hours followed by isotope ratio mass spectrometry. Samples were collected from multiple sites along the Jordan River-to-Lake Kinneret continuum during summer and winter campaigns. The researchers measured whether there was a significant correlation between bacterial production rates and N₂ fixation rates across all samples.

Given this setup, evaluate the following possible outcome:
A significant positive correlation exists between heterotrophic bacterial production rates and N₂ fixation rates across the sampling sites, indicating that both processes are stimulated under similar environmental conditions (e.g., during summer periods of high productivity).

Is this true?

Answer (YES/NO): NO